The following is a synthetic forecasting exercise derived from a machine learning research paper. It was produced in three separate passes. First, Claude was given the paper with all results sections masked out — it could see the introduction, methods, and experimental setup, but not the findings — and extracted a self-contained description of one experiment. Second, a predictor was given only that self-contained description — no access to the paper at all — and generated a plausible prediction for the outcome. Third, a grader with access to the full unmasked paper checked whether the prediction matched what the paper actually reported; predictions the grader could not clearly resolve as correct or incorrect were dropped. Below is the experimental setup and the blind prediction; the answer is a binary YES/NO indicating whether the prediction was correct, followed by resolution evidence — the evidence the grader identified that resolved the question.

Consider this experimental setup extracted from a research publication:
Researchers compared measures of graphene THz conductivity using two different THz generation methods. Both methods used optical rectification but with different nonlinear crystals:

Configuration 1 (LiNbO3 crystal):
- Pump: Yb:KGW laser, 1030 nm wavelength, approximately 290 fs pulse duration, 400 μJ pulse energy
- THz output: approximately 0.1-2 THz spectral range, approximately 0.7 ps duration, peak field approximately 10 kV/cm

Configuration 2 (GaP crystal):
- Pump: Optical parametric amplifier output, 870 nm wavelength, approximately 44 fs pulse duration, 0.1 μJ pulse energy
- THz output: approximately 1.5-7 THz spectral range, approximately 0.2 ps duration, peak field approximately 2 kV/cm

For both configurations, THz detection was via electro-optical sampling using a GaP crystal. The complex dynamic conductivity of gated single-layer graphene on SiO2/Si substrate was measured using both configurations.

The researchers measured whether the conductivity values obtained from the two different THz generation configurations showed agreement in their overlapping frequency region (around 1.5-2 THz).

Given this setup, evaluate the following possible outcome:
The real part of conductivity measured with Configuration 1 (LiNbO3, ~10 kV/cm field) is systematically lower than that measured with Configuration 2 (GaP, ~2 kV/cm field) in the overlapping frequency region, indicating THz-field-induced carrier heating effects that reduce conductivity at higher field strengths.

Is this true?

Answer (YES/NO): NO